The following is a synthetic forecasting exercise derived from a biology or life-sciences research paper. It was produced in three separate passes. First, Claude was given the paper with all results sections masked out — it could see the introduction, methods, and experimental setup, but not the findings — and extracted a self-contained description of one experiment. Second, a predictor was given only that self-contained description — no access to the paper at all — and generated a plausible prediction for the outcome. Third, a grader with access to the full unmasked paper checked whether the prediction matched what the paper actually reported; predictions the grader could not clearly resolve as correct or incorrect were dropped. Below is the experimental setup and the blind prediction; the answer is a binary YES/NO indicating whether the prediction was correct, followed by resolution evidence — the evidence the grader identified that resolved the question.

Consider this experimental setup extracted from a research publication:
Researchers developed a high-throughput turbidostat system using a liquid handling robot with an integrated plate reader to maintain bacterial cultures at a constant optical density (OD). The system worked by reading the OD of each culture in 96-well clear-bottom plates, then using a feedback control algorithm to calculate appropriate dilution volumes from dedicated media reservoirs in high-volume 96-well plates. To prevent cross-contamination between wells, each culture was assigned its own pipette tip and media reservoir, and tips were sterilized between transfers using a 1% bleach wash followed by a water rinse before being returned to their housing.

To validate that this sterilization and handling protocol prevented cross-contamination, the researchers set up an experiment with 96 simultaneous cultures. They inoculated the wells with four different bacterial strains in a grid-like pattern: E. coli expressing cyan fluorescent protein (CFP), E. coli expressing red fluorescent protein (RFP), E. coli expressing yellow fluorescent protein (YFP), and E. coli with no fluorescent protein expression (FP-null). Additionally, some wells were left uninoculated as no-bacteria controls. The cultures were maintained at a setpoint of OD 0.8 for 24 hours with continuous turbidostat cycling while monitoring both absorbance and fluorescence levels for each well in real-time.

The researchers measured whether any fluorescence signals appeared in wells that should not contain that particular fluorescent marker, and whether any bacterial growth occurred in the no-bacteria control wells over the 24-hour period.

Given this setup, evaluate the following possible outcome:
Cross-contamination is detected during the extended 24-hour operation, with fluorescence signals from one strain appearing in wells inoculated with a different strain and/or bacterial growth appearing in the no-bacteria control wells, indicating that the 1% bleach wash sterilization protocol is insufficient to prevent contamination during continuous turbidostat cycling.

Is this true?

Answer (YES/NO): NO